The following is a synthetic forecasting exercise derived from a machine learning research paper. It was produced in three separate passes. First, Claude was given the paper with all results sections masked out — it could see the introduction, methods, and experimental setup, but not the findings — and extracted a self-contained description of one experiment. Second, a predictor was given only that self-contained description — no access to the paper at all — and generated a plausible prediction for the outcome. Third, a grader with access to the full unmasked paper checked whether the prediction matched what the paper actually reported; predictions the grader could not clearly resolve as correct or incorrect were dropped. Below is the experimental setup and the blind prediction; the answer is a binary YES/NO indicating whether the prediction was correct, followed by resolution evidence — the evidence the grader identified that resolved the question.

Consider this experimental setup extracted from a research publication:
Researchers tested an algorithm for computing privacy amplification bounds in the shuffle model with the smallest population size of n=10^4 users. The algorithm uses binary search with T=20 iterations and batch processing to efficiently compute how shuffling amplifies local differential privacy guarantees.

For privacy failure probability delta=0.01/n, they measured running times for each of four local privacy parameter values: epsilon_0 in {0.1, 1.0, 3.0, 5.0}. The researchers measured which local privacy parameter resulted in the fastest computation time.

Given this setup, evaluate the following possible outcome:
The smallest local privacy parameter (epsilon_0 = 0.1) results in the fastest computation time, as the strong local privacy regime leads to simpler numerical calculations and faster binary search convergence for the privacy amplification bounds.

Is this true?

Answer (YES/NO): NO